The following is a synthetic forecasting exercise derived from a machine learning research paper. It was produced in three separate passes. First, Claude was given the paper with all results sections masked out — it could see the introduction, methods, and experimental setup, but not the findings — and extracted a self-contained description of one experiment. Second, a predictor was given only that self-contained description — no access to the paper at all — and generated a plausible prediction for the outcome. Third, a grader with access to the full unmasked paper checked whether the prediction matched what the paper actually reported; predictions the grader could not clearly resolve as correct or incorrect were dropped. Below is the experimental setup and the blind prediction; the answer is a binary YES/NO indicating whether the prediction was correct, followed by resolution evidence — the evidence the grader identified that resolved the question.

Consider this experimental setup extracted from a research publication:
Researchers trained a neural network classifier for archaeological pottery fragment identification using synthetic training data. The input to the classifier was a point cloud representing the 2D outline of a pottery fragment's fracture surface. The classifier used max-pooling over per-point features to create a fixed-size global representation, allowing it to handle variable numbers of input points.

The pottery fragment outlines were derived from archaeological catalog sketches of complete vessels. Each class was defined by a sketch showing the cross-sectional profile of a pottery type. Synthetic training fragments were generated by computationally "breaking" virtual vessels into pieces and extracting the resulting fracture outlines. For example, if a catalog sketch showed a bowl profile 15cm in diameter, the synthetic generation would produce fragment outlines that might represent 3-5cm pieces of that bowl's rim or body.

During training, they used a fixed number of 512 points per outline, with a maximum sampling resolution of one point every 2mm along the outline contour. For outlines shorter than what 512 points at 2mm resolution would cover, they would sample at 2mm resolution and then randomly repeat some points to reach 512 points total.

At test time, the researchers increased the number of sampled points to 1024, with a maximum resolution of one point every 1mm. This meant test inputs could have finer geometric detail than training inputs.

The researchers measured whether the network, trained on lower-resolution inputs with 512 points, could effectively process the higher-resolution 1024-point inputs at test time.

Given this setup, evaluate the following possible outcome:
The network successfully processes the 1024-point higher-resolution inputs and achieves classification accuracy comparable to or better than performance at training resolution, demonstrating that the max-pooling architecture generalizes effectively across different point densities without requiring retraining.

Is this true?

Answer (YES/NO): YES